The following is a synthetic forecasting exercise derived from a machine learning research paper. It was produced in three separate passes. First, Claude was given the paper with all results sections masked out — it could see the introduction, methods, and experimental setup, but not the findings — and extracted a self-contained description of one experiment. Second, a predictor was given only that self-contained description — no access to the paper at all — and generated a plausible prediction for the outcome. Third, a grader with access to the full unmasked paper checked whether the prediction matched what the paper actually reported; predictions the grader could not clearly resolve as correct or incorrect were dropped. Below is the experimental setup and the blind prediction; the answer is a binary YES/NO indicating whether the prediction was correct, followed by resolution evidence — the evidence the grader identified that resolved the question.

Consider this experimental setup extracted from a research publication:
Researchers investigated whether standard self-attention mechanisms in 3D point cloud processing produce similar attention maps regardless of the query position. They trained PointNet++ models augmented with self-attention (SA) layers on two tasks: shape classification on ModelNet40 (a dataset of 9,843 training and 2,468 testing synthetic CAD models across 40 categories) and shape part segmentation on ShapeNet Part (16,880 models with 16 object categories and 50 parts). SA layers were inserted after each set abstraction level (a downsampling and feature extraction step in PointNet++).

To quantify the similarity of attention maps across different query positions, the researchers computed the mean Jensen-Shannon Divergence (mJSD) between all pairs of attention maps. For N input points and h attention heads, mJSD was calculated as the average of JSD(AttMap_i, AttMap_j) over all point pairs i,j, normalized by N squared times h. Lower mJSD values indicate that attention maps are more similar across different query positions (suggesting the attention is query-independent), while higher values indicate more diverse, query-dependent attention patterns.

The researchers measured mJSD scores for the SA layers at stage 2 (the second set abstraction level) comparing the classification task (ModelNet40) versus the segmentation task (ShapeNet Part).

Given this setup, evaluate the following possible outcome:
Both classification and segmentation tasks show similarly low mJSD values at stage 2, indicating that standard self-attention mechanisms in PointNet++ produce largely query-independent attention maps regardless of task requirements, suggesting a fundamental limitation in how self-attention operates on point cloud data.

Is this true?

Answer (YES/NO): YES